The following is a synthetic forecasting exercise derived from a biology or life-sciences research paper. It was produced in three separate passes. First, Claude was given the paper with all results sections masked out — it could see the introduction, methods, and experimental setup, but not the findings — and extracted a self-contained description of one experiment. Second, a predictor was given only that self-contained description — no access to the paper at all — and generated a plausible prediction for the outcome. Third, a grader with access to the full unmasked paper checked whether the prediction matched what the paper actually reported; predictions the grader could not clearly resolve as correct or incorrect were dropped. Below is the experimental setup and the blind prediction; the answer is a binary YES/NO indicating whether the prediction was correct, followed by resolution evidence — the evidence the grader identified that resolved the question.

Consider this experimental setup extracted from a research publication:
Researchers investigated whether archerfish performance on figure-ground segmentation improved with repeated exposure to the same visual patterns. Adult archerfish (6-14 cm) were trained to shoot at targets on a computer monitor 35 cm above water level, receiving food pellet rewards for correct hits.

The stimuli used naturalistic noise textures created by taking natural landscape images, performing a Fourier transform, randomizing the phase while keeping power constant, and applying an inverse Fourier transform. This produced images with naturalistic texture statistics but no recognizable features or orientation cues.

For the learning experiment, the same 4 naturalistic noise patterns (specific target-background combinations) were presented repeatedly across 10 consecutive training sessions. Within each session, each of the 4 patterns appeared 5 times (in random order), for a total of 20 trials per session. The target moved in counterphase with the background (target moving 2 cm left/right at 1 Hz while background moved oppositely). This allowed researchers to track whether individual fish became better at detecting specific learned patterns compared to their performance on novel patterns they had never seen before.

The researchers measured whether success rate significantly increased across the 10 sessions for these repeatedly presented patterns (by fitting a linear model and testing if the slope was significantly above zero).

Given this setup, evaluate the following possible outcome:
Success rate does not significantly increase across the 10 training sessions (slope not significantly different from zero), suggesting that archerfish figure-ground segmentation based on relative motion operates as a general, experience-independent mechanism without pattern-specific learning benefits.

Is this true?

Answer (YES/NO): YES